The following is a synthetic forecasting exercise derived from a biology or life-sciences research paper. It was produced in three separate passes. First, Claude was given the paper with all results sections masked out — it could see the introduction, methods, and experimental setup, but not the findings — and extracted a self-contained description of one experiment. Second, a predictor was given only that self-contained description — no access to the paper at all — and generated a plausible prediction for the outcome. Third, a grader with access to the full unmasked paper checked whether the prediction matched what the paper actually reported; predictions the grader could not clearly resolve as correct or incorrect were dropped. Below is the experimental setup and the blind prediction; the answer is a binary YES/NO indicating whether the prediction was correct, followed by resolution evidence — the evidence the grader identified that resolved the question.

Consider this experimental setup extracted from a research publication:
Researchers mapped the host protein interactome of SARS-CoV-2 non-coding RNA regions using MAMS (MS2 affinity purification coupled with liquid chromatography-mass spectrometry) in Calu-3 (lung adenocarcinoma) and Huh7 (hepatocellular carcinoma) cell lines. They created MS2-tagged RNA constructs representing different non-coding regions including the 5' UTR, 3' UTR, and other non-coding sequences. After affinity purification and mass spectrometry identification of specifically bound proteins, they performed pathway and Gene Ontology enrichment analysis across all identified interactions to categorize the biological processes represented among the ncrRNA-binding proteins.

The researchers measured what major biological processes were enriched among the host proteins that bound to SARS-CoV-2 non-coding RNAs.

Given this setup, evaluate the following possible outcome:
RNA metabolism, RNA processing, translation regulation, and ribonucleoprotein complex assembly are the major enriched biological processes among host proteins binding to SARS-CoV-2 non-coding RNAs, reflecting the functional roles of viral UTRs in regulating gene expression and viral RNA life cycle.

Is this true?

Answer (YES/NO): YES